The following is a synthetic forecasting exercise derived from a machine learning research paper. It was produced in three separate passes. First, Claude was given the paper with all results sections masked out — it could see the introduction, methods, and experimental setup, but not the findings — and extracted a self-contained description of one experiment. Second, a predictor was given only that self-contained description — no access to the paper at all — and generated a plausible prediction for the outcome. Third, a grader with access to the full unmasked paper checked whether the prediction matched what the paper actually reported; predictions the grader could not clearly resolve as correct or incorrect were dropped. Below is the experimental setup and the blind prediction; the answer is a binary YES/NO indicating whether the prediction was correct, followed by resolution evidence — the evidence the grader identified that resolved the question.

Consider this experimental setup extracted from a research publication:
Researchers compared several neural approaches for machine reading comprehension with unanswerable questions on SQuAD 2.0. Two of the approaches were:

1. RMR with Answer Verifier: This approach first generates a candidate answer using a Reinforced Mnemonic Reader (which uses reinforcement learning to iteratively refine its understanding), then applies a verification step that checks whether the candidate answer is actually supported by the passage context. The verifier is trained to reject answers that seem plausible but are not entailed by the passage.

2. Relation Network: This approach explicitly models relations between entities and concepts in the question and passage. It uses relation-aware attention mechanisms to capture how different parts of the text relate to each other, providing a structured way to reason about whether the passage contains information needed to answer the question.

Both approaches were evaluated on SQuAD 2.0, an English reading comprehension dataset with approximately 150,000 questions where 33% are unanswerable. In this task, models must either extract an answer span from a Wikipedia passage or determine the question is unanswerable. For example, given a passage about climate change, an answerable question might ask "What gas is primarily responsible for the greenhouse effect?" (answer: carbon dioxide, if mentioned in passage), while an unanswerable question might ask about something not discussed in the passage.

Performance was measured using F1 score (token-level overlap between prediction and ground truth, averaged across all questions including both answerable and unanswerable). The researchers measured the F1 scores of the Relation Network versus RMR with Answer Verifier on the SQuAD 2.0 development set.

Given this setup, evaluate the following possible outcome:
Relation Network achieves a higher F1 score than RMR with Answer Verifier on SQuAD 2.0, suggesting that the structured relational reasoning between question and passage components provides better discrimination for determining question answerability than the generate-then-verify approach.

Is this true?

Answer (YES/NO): YES